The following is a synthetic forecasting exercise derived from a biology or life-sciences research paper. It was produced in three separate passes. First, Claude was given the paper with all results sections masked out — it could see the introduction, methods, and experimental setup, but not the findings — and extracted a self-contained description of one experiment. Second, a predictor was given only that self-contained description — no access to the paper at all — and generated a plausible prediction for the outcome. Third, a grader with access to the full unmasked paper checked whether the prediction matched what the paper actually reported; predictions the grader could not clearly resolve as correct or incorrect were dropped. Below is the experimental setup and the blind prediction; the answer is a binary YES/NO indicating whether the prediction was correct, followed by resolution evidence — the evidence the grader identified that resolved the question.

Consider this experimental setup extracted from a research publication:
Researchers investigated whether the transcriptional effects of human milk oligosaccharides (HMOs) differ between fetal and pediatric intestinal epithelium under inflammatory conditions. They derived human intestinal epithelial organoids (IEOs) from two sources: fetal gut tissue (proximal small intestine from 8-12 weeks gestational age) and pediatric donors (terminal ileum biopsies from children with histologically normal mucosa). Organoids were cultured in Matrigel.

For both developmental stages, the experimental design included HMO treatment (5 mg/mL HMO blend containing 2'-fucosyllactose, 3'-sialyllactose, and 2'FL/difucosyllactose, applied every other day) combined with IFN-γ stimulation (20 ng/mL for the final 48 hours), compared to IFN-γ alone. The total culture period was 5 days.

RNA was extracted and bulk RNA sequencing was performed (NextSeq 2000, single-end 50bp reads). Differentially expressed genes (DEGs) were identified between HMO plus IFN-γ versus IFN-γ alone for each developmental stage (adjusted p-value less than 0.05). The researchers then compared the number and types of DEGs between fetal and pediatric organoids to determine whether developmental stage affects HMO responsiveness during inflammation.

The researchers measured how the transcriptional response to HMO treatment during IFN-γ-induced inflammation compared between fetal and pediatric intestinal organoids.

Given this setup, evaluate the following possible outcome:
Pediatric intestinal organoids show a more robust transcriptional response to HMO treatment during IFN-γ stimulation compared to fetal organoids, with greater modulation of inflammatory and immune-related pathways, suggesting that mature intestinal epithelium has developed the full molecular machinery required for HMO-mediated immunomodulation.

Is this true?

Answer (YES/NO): YES